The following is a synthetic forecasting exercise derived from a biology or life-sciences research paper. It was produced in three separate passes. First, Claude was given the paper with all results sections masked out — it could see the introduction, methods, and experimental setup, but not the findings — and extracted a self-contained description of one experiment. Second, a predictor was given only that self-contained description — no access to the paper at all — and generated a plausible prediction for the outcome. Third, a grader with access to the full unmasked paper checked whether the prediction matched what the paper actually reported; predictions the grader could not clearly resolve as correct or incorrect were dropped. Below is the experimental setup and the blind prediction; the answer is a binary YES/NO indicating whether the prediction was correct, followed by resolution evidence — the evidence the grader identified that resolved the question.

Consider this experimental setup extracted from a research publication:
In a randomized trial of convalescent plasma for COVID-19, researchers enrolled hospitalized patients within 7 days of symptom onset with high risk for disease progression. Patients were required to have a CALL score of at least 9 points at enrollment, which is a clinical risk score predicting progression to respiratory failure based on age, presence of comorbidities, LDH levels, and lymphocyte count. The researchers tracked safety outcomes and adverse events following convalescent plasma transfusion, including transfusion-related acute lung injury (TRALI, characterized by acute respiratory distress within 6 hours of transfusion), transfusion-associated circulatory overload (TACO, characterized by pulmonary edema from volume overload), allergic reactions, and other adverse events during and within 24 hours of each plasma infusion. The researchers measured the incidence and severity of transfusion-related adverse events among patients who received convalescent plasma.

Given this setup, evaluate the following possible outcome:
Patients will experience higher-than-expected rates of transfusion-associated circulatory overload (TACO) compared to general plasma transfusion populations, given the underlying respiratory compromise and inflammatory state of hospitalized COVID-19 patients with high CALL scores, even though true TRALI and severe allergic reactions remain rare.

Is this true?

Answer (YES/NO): NO